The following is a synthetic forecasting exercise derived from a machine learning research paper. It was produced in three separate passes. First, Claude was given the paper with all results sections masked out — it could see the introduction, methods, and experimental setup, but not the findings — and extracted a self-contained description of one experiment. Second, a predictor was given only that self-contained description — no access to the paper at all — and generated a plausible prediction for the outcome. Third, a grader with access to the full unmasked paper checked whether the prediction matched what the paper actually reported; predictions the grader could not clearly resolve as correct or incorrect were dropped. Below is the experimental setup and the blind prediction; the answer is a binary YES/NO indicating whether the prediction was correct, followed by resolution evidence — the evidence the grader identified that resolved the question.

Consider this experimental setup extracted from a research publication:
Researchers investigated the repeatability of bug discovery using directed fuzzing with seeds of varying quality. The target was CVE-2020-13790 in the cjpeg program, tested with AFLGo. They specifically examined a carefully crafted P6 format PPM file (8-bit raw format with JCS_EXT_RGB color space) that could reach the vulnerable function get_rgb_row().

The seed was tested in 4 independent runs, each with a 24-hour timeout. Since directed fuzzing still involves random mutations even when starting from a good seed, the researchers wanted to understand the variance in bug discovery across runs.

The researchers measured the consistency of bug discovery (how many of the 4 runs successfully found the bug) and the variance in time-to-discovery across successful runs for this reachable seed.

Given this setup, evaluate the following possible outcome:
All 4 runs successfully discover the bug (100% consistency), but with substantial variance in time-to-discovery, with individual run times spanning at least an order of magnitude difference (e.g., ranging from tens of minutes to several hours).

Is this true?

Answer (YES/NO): NO